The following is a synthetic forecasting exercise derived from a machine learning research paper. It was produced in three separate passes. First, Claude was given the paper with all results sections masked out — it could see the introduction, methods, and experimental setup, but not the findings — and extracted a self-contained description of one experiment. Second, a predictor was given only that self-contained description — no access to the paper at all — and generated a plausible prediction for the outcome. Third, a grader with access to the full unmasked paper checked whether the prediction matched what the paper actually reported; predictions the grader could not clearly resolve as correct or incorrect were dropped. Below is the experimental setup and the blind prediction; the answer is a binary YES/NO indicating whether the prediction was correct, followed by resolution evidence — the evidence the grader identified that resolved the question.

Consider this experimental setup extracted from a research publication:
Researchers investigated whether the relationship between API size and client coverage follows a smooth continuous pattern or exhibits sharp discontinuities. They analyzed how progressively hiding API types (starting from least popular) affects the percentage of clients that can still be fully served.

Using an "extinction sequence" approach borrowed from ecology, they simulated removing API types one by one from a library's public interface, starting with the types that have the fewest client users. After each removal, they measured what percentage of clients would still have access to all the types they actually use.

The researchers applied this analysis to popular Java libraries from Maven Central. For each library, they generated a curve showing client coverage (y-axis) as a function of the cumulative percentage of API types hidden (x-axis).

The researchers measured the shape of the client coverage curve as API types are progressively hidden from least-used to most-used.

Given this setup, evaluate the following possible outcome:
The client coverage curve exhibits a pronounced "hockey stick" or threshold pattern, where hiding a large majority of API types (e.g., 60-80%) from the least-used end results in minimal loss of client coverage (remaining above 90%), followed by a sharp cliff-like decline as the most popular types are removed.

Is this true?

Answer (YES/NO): YES